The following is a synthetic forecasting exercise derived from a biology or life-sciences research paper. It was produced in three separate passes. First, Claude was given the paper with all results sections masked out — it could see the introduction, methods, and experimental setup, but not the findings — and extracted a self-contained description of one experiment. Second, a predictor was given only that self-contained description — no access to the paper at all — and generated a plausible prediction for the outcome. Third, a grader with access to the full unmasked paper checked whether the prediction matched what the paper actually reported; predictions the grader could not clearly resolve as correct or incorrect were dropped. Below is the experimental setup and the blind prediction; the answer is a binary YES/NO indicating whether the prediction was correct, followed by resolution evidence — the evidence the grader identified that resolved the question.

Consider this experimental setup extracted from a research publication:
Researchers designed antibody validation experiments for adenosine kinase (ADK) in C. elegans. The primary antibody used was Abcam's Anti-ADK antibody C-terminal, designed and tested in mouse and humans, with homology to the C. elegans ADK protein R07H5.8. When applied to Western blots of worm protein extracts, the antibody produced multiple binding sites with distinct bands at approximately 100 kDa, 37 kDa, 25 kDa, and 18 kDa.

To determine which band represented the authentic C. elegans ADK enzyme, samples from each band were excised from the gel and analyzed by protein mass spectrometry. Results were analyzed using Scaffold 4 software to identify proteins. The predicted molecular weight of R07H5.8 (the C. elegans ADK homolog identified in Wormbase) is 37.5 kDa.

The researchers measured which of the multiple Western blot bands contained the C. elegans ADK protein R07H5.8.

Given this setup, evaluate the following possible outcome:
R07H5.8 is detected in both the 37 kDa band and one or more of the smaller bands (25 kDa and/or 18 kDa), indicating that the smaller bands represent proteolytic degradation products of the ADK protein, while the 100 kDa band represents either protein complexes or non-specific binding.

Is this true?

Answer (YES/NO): NO